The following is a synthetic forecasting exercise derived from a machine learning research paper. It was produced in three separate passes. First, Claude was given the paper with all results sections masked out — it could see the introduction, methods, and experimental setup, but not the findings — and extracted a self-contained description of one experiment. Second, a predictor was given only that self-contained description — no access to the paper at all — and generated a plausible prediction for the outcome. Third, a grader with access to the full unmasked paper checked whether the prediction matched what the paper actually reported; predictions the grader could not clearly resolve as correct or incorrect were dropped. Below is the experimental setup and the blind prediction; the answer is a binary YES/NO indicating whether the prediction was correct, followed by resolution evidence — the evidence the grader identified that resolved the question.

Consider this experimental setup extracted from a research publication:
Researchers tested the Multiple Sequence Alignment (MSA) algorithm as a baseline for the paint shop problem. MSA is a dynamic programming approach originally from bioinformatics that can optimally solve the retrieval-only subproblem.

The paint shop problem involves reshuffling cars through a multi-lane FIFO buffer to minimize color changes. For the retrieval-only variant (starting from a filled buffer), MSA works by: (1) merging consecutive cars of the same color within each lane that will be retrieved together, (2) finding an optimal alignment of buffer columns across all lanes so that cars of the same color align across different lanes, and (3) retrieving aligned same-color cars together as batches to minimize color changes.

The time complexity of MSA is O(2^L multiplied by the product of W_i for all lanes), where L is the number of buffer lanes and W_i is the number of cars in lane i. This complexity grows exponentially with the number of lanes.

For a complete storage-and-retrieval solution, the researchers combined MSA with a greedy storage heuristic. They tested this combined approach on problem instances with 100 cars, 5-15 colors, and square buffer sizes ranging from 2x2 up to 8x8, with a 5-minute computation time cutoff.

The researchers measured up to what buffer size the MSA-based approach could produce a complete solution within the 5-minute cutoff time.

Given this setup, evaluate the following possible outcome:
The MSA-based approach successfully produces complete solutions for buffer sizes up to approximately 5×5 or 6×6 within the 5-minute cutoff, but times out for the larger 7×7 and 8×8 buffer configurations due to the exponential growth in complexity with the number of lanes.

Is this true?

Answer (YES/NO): NO